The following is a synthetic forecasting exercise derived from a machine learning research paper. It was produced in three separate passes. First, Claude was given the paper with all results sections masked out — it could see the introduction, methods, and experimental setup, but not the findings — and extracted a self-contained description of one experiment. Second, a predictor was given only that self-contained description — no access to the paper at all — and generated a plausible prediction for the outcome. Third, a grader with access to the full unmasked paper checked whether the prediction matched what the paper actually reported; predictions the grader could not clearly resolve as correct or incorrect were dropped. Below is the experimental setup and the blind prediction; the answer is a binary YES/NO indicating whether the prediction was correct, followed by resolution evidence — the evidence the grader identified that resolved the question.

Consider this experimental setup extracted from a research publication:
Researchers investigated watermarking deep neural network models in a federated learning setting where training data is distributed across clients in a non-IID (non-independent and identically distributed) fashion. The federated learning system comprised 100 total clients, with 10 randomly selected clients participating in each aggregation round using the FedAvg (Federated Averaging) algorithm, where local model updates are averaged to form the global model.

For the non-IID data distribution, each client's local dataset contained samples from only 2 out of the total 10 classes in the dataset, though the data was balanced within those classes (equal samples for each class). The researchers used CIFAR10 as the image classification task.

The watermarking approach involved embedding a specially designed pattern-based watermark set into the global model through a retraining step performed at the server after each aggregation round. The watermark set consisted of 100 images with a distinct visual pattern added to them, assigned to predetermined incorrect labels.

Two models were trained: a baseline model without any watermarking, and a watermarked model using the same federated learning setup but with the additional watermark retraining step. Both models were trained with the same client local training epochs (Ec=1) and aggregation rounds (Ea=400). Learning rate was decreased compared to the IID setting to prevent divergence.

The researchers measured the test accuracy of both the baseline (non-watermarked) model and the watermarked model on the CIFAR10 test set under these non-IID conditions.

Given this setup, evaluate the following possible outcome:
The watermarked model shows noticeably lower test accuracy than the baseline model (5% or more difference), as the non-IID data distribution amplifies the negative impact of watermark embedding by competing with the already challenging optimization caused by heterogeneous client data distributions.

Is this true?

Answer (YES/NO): NO